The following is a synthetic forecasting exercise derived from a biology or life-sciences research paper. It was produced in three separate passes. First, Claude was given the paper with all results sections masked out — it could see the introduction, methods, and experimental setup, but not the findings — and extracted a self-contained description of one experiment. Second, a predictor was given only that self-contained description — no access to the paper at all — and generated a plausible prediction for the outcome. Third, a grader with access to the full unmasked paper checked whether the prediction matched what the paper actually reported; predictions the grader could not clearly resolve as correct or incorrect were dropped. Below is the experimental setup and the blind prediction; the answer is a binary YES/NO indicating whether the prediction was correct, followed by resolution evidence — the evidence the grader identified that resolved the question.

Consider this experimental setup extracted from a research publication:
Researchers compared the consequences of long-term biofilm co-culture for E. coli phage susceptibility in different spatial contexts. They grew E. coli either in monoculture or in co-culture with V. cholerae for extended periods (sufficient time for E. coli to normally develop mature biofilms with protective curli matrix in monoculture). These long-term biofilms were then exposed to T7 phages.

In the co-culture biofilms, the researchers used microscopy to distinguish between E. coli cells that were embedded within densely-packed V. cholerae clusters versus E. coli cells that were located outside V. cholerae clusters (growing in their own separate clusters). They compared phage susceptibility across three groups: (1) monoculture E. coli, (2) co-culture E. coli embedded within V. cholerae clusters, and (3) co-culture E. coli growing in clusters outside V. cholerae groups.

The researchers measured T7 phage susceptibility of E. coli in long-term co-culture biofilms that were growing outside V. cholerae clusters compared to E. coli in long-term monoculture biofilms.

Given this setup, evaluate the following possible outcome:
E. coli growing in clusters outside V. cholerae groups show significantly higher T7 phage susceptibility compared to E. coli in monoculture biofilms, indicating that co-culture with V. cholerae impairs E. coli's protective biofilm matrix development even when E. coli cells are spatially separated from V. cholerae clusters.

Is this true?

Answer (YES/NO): YES